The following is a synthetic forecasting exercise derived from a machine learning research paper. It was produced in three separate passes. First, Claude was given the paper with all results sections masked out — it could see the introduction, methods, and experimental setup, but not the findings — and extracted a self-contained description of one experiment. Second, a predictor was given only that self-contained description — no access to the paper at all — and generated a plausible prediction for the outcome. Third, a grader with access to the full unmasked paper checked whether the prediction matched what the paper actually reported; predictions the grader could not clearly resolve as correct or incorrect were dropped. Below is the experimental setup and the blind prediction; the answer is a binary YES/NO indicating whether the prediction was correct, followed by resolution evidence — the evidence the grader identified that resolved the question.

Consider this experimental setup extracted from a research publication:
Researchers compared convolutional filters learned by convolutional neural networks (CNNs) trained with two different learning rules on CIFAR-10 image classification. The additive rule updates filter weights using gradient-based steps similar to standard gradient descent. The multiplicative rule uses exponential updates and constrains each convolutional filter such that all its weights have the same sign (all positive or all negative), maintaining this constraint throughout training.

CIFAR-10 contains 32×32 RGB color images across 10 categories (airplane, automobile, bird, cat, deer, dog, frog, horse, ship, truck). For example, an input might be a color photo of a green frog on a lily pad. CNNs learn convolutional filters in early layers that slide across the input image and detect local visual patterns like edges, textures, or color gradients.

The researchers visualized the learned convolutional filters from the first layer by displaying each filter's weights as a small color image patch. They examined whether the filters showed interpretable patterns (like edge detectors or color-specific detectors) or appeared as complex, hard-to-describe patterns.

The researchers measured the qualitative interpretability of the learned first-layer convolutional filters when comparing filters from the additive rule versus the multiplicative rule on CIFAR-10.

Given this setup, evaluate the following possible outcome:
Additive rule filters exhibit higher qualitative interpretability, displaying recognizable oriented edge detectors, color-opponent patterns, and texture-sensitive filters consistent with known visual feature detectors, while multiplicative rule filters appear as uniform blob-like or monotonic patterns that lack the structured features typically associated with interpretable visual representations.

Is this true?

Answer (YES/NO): NO